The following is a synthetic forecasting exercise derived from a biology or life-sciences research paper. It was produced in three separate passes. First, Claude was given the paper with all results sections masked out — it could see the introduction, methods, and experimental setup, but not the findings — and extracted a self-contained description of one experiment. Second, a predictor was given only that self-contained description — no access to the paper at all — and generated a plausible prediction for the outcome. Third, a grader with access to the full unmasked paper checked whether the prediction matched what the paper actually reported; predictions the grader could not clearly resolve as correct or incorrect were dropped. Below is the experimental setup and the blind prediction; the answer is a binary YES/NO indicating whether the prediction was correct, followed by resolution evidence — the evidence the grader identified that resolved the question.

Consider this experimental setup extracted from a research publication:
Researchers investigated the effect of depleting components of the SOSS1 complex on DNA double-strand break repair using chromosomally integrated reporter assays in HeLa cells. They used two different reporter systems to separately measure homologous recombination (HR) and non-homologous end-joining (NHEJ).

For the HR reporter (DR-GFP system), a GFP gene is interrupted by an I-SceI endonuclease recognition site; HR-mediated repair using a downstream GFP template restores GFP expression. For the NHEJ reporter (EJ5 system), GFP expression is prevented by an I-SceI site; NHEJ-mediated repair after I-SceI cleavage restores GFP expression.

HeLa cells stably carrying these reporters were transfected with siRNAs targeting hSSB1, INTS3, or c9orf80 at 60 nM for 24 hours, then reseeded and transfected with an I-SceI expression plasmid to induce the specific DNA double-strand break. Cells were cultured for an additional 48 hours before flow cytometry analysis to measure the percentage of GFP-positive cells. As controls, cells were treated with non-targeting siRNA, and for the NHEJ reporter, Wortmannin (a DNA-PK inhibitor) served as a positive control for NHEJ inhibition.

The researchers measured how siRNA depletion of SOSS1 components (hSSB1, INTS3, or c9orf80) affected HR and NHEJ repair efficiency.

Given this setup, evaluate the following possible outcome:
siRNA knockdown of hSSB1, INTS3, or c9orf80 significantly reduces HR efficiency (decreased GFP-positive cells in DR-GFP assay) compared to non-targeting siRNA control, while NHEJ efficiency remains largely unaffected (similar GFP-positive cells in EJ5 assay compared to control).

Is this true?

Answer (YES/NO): NO